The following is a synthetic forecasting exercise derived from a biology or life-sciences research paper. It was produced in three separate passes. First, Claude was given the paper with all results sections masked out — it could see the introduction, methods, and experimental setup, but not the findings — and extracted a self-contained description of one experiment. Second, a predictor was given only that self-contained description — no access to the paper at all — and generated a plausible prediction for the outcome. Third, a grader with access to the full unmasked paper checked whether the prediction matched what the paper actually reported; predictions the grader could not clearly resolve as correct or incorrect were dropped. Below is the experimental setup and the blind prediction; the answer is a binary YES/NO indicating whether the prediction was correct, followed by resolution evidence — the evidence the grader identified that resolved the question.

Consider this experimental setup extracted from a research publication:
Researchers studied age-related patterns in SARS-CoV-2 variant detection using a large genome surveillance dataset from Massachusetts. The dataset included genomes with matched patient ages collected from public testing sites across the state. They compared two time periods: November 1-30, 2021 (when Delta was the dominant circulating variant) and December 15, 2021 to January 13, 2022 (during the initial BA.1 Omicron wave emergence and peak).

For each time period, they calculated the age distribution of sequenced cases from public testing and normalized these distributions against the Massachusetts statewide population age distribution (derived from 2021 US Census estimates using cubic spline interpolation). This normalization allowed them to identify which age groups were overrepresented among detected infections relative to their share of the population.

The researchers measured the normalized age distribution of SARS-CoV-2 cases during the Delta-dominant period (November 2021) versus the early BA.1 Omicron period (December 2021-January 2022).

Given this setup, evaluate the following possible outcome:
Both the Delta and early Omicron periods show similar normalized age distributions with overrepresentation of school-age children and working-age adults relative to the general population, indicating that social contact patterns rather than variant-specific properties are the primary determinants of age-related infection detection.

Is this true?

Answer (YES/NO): NO